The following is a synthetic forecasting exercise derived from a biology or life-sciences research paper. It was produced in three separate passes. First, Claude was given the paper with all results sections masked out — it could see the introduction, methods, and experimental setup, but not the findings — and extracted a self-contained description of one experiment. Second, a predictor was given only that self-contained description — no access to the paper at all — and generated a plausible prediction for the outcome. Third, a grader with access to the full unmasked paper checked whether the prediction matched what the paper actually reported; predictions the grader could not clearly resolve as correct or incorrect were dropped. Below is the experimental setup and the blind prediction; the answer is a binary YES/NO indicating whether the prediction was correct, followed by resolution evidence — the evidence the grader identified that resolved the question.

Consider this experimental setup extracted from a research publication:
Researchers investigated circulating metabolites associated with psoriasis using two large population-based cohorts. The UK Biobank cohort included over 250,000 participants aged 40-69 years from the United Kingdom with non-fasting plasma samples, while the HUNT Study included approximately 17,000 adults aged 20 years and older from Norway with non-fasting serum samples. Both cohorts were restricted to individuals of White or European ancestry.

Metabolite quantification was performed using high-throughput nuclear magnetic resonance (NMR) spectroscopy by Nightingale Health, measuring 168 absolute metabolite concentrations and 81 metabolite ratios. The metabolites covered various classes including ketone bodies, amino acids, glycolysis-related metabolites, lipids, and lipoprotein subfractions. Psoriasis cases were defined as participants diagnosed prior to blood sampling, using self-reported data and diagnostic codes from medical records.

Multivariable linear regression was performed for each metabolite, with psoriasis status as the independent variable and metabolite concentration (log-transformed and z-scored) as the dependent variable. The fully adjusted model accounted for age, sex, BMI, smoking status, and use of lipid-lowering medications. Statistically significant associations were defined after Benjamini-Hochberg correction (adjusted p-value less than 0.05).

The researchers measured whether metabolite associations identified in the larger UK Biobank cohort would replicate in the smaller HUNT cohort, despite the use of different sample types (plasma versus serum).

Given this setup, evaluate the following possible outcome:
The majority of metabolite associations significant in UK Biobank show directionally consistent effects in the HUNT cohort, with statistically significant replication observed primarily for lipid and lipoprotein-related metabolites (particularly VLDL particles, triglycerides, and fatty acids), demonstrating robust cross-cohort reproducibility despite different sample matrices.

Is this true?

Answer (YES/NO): NO